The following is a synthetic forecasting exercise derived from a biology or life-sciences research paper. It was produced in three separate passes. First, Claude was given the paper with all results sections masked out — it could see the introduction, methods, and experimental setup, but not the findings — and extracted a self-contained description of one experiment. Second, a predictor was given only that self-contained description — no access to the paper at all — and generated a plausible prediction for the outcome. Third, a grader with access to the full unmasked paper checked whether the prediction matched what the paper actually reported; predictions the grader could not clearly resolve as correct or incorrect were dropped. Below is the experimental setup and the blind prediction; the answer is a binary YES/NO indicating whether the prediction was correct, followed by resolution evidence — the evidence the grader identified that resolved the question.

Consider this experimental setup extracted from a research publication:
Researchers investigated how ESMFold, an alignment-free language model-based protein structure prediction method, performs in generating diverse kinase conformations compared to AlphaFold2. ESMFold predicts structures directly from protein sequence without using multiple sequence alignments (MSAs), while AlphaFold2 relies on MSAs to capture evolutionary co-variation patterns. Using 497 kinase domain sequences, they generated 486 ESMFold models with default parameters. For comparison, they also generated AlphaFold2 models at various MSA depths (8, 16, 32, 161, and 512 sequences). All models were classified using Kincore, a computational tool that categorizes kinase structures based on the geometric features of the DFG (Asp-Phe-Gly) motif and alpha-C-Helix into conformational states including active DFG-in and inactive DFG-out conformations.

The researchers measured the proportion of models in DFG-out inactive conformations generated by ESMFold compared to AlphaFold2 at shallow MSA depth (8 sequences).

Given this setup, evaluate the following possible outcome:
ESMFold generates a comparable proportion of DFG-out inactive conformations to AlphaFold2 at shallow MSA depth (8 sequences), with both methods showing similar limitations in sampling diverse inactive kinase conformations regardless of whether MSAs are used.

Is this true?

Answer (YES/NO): NO